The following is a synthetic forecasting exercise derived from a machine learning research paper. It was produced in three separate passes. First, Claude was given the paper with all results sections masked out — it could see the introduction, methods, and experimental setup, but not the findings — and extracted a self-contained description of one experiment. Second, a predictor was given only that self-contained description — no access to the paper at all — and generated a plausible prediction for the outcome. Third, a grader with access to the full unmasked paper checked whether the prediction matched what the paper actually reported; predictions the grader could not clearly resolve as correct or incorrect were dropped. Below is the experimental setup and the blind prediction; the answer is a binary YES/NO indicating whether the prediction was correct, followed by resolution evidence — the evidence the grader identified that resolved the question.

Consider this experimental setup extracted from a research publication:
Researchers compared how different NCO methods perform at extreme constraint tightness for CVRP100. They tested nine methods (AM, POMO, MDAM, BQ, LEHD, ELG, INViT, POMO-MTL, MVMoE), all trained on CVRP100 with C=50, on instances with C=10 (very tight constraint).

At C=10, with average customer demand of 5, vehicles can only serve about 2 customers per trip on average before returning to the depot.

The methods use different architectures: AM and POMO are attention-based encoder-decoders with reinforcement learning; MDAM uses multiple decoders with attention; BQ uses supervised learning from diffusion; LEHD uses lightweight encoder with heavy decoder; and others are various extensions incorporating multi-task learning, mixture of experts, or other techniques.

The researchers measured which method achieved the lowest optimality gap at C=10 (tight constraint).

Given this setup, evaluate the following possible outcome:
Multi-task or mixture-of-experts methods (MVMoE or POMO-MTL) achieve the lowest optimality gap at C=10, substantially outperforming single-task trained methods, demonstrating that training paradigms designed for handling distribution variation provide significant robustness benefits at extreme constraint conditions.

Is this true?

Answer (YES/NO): NO